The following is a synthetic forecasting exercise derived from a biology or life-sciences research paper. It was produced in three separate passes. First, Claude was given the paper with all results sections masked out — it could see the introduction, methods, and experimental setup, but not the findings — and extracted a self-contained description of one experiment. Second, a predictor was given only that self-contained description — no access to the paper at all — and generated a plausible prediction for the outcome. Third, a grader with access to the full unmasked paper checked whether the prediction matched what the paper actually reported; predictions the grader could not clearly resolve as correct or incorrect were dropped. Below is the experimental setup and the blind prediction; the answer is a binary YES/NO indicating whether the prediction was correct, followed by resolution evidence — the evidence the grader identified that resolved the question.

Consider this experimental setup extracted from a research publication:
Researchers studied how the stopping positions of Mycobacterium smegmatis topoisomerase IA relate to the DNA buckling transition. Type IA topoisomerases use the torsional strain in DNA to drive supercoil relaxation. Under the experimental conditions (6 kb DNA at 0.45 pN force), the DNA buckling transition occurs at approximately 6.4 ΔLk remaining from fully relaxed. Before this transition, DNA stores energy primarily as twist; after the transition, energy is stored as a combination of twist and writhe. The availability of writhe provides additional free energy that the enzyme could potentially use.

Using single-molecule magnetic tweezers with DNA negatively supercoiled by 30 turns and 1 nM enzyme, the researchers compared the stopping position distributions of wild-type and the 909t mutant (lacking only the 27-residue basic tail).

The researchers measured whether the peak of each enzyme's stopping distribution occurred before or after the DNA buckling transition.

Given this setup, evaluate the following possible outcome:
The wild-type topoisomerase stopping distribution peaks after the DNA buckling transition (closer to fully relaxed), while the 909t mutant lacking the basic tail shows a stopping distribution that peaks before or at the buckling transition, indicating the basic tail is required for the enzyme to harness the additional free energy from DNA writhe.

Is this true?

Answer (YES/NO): NO